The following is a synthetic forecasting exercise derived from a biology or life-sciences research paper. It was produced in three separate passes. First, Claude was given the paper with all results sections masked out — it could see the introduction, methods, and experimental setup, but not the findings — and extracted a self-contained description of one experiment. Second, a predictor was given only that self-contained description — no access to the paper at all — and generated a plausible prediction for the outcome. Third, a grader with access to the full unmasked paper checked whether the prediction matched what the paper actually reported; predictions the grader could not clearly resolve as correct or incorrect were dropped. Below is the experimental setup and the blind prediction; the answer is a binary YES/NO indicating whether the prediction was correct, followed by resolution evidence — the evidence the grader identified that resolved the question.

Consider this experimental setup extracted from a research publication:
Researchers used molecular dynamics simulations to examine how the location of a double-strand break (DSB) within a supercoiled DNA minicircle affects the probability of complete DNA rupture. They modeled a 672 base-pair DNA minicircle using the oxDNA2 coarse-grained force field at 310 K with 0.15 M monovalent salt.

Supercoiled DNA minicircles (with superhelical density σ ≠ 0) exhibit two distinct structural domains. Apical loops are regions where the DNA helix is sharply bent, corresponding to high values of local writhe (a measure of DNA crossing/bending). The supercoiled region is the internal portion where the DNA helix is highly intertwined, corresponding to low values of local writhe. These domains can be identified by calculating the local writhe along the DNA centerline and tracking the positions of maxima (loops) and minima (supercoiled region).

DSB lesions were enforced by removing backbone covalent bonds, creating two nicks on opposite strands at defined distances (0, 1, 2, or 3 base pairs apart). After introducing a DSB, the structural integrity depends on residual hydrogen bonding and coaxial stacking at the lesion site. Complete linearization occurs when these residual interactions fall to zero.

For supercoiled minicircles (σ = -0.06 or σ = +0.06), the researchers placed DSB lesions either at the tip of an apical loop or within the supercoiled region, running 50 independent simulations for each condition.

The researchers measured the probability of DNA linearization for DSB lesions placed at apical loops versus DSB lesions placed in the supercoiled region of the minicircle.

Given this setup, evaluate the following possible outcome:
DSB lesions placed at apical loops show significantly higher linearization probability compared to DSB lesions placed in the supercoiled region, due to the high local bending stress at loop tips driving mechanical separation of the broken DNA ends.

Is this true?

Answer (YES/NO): YES